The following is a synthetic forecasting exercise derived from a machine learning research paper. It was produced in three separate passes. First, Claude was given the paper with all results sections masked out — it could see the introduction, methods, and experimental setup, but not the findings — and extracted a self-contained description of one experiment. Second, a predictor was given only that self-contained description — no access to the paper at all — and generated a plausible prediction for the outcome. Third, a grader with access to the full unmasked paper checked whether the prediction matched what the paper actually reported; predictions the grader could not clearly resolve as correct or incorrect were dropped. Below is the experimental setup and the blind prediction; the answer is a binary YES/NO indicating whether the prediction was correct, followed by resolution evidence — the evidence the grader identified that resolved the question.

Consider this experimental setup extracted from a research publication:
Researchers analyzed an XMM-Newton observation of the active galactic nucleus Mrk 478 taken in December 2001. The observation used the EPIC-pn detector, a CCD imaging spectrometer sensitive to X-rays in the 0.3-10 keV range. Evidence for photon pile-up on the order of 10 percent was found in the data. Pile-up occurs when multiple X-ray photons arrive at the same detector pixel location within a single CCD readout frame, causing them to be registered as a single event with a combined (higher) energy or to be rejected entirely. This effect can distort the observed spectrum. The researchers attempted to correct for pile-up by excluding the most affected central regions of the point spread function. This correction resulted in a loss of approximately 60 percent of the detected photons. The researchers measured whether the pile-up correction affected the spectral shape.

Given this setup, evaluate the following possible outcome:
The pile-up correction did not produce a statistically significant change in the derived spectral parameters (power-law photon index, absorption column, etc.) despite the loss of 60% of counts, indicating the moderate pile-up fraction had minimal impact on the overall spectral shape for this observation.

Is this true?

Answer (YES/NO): YES